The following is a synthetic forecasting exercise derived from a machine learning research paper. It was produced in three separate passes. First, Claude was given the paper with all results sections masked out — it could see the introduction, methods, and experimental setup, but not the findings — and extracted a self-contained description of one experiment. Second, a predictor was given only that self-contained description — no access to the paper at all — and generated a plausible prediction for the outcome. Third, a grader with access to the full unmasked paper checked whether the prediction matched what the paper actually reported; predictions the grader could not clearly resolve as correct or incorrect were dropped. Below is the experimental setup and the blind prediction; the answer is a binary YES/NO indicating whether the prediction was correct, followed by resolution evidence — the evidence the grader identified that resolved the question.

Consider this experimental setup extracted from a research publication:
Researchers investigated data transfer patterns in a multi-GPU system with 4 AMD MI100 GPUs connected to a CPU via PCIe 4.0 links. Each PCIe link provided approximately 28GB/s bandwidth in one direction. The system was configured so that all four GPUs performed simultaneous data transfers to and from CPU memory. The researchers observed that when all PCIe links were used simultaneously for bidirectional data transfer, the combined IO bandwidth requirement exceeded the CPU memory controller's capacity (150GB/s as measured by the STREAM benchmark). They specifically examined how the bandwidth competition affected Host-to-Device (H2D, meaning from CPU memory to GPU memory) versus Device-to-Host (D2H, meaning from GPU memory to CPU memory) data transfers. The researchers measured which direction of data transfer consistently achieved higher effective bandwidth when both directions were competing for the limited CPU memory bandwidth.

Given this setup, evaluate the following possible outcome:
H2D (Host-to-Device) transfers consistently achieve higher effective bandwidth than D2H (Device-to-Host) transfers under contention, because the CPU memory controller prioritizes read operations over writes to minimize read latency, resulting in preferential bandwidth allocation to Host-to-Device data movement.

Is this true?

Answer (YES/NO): NO